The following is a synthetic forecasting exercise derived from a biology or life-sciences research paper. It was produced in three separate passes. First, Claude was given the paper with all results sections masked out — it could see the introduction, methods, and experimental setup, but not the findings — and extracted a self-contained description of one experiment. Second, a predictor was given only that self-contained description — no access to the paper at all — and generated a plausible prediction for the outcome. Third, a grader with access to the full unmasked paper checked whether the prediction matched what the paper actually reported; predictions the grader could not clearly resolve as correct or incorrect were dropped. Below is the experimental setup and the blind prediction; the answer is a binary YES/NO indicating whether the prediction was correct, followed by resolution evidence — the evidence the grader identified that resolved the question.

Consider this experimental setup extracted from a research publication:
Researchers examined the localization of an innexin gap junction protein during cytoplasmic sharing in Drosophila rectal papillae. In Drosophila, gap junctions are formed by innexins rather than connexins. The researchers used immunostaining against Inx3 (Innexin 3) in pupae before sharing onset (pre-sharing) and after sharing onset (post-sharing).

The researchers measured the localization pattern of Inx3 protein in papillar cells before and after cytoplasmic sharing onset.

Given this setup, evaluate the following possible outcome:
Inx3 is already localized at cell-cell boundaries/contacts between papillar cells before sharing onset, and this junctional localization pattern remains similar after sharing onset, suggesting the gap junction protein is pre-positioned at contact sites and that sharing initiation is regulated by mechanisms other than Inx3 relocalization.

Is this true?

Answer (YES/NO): NO